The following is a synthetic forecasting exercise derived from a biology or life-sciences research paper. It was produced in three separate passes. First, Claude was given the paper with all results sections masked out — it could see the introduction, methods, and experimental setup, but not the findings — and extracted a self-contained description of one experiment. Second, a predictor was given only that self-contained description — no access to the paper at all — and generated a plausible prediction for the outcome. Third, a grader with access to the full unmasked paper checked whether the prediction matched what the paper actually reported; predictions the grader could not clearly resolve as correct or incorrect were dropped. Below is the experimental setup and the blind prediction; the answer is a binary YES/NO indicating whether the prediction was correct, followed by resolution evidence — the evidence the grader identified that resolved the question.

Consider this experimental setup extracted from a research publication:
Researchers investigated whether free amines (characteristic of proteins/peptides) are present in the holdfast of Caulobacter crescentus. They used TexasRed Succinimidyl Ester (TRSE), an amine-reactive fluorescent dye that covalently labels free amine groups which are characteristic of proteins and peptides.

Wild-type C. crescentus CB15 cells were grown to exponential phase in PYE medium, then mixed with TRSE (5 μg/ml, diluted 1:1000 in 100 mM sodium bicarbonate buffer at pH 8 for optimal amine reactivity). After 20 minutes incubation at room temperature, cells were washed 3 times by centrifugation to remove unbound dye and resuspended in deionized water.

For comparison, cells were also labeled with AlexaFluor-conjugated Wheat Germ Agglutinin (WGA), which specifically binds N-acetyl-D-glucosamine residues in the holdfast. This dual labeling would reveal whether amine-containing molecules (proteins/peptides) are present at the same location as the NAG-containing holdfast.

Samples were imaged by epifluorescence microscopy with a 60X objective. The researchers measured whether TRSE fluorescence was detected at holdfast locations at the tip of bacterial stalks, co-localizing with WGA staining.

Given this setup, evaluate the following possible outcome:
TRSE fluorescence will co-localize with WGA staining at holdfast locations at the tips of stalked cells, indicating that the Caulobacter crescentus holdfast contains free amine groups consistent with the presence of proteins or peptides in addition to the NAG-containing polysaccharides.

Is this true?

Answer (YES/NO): YES